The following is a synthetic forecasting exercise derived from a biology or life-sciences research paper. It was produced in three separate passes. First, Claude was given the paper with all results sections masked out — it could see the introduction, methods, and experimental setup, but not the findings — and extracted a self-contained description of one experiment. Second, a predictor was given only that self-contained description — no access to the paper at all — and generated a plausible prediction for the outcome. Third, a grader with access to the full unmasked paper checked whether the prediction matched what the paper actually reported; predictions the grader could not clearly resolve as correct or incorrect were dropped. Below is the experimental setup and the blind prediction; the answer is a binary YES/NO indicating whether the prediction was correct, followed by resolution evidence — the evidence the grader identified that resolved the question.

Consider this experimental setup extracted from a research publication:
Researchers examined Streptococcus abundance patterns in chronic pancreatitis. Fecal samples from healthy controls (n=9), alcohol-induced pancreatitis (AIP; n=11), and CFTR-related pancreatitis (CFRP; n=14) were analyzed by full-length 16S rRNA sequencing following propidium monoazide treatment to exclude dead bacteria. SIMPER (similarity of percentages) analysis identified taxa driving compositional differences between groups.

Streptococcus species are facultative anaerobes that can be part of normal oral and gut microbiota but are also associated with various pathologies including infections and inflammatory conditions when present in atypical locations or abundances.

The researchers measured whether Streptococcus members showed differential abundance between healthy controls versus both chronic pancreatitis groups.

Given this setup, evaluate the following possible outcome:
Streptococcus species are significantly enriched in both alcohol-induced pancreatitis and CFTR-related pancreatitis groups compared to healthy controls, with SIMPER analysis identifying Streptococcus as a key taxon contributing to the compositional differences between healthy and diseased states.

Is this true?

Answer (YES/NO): NO